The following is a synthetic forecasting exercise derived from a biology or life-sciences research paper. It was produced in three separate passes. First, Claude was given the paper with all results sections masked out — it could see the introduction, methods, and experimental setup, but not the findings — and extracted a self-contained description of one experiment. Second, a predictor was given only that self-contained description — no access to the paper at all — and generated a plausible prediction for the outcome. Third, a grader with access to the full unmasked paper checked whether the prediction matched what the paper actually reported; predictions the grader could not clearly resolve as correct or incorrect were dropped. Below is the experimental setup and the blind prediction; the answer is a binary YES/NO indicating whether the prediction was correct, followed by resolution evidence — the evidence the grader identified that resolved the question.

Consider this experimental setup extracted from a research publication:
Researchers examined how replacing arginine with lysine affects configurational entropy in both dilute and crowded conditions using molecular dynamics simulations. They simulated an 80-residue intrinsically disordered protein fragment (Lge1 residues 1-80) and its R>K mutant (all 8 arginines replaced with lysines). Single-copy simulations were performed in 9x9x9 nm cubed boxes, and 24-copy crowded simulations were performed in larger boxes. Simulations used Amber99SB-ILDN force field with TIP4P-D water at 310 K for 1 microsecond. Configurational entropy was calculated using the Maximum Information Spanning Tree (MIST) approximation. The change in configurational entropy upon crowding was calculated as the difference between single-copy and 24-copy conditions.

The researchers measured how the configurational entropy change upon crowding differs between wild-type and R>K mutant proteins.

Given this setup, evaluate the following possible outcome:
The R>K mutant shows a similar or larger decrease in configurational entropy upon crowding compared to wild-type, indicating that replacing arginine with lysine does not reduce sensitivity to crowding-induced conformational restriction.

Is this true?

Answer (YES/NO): NO